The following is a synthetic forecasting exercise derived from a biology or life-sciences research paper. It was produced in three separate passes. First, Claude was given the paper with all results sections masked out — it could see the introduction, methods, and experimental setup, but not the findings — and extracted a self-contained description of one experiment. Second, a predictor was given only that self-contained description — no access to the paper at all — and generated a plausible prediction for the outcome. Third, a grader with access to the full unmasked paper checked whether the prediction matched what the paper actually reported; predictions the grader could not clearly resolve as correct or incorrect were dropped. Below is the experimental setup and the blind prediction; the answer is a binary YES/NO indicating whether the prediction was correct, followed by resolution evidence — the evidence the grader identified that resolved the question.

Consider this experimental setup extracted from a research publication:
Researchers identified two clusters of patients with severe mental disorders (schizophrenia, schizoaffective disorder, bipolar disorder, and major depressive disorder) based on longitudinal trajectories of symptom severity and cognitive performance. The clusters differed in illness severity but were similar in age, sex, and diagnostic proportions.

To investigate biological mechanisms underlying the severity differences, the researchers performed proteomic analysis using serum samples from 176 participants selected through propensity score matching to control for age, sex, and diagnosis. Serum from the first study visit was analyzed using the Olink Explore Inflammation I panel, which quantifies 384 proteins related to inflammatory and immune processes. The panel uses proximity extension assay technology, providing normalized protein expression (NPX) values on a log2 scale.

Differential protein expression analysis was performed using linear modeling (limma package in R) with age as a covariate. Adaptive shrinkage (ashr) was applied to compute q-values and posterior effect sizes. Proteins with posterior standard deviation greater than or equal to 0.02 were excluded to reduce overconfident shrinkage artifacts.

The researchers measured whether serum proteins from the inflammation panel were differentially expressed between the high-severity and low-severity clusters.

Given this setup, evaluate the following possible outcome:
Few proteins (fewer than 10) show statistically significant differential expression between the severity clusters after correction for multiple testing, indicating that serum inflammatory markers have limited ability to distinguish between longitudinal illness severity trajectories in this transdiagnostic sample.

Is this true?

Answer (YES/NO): NO